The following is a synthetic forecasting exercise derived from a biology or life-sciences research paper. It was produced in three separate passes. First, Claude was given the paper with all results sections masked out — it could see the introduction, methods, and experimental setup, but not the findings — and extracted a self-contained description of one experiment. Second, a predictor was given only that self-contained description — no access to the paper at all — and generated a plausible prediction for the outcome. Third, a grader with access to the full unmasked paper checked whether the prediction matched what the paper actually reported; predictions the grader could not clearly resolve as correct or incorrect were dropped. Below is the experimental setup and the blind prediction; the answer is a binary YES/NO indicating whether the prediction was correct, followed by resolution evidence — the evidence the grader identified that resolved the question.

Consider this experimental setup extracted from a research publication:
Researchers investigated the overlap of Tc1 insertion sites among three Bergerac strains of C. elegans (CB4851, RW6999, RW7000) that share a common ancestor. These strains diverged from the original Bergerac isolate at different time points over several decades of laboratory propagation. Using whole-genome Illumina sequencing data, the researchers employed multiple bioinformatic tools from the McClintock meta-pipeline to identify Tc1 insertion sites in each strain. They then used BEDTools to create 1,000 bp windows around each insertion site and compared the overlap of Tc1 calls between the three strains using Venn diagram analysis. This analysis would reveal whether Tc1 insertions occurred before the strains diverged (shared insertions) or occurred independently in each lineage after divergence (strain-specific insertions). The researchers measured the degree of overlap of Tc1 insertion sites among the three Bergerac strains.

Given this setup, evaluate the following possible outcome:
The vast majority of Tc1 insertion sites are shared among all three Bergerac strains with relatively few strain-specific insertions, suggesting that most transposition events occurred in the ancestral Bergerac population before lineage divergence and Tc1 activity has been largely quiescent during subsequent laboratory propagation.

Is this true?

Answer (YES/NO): NO